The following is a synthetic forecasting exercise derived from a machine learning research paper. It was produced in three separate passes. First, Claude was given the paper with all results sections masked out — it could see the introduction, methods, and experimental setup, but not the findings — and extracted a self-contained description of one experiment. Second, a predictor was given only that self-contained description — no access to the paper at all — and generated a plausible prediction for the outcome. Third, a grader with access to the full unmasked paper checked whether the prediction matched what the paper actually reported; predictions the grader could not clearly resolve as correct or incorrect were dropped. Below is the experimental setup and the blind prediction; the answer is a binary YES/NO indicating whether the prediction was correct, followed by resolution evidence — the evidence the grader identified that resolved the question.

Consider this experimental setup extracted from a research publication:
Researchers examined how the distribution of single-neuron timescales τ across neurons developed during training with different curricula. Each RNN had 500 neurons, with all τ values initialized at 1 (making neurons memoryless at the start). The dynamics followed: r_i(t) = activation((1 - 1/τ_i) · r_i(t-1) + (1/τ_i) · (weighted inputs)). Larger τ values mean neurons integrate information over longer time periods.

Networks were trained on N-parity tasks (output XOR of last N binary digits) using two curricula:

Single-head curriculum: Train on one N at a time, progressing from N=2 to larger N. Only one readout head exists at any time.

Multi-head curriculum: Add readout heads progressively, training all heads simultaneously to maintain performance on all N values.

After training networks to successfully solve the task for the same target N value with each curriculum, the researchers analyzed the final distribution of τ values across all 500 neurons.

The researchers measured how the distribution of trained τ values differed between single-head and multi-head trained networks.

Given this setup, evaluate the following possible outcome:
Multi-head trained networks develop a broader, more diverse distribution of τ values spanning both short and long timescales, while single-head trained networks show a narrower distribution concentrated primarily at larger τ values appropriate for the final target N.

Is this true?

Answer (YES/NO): NO